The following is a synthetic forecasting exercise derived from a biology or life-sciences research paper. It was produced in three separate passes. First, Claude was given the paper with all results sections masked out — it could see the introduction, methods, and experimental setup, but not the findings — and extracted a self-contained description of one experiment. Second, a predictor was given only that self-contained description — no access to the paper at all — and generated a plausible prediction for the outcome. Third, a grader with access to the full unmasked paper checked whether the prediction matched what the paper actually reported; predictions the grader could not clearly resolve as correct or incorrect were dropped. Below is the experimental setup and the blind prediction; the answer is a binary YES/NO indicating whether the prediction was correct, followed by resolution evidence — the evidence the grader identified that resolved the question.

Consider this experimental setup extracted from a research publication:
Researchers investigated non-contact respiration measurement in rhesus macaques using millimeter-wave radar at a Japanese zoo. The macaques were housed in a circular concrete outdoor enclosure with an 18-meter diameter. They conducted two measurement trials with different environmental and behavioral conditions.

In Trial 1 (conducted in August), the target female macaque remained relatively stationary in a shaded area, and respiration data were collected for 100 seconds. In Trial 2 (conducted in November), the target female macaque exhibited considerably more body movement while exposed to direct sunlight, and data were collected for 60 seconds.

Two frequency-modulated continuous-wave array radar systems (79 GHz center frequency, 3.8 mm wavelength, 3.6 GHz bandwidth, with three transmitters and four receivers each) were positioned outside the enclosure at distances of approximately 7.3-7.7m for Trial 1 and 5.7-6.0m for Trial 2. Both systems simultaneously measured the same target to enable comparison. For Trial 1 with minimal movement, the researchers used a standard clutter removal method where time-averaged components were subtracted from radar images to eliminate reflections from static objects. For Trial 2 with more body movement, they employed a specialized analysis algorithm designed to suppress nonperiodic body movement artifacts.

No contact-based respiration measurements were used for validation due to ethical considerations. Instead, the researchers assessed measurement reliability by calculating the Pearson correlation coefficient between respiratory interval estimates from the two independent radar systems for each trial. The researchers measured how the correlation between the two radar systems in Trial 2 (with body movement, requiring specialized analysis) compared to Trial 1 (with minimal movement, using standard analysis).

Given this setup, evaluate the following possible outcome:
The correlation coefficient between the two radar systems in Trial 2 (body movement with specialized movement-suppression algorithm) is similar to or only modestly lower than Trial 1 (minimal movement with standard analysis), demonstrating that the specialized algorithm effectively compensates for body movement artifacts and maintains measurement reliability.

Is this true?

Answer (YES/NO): YES